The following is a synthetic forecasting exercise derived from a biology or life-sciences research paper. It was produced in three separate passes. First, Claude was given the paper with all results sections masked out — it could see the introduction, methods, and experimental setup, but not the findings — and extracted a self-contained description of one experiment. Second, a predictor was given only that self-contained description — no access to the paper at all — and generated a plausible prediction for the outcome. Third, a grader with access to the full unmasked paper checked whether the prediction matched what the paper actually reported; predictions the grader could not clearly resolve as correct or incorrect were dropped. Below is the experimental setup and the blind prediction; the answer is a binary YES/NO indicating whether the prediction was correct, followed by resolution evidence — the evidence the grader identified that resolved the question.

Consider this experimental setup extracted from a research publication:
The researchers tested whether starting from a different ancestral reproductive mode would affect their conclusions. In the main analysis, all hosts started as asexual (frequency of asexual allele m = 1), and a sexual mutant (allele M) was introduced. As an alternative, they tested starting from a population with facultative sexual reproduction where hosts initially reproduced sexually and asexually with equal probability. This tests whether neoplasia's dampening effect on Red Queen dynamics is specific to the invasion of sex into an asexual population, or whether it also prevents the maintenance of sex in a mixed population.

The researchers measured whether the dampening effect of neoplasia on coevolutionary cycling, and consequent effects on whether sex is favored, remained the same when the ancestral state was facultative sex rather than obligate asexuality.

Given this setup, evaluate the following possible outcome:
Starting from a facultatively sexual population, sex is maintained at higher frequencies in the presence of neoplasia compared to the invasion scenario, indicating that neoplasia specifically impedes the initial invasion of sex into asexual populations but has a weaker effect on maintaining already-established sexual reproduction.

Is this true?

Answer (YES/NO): NO